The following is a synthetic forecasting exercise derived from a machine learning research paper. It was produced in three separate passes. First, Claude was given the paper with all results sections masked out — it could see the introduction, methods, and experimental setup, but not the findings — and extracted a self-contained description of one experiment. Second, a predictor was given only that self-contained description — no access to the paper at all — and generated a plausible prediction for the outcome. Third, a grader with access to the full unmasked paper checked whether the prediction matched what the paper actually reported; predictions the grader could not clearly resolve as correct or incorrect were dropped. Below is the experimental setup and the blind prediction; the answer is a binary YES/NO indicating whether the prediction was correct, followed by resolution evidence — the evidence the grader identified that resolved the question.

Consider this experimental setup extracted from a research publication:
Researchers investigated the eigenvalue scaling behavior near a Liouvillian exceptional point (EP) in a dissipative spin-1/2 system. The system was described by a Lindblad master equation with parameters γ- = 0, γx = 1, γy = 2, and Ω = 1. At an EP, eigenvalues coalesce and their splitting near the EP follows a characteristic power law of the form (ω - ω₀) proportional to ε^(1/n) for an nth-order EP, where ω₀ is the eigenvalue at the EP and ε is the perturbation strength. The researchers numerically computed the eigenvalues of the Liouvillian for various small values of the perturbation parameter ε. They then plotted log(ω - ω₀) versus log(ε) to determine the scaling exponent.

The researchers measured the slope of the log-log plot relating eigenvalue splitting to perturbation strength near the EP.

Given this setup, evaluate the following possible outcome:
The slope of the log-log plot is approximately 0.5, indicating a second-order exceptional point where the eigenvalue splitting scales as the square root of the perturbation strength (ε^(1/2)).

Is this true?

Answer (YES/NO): YES